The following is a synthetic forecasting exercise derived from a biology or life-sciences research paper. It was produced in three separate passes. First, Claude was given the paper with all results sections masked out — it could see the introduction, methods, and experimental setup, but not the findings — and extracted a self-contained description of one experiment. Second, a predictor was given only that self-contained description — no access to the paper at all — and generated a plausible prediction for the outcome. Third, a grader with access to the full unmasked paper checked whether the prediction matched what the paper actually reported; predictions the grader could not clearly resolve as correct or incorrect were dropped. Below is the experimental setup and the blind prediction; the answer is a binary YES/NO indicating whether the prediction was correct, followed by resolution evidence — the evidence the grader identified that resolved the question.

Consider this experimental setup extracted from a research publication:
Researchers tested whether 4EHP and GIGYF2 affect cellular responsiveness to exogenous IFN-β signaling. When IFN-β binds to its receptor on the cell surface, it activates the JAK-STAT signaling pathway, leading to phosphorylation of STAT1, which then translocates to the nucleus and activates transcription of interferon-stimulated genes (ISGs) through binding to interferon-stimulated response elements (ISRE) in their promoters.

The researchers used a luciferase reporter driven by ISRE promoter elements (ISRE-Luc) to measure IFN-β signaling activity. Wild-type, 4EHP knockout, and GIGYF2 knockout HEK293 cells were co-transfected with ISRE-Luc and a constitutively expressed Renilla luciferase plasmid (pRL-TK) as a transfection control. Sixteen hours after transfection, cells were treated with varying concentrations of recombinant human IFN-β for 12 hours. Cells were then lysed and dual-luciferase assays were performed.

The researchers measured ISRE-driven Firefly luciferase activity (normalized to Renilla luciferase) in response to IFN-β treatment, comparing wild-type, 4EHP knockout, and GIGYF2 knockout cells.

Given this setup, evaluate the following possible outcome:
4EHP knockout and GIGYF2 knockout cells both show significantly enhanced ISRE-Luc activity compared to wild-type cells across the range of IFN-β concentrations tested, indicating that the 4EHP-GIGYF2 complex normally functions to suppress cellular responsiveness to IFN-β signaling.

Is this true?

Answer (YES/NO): NO